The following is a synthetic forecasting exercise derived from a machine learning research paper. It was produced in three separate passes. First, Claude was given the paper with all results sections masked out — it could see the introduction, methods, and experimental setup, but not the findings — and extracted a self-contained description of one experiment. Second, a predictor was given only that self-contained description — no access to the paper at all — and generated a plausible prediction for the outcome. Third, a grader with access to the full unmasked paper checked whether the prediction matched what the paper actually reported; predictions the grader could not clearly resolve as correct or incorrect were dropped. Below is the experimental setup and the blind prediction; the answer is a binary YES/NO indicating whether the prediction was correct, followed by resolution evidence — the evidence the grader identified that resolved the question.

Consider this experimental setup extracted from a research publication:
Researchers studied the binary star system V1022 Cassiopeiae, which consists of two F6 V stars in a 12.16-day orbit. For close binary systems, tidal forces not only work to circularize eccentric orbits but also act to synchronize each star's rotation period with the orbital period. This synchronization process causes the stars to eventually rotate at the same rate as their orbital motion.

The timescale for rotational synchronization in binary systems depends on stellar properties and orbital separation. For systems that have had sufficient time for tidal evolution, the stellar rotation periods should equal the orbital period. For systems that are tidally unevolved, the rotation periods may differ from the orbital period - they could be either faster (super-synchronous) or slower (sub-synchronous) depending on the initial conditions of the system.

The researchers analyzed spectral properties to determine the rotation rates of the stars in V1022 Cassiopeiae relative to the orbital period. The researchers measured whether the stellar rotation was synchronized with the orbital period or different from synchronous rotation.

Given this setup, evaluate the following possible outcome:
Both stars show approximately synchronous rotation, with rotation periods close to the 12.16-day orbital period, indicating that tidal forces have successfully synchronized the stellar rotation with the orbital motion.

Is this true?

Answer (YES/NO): NO